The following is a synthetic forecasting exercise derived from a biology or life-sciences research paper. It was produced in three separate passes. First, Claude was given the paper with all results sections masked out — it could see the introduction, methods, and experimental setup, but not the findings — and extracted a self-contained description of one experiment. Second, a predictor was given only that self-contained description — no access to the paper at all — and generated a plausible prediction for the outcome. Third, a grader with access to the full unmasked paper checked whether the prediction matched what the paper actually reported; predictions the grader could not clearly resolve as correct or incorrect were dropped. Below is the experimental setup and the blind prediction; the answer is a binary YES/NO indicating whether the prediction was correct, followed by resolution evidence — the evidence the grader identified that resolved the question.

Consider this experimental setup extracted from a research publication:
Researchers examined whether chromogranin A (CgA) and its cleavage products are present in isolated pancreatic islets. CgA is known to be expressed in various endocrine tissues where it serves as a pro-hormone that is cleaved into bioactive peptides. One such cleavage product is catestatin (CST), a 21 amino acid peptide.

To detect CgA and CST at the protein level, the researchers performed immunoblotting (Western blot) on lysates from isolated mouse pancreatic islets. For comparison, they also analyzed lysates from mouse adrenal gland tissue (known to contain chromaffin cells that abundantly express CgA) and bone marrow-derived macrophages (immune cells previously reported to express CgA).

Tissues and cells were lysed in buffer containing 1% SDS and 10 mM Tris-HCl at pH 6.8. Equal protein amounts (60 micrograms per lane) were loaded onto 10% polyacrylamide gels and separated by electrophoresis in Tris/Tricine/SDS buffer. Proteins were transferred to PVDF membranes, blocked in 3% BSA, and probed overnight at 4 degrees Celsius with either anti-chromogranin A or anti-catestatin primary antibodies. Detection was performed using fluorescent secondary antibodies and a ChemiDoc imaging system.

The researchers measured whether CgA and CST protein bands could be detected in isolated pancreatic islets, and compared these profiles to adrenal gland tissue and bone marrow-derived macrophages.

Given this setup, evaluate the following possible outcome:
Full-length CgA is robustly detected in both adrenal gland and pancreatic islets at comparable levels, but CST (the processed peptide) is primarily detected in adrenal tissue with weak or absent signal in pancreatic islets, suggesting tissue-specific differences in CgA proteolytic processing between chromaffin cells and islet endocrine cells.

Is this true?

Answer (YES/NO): NO